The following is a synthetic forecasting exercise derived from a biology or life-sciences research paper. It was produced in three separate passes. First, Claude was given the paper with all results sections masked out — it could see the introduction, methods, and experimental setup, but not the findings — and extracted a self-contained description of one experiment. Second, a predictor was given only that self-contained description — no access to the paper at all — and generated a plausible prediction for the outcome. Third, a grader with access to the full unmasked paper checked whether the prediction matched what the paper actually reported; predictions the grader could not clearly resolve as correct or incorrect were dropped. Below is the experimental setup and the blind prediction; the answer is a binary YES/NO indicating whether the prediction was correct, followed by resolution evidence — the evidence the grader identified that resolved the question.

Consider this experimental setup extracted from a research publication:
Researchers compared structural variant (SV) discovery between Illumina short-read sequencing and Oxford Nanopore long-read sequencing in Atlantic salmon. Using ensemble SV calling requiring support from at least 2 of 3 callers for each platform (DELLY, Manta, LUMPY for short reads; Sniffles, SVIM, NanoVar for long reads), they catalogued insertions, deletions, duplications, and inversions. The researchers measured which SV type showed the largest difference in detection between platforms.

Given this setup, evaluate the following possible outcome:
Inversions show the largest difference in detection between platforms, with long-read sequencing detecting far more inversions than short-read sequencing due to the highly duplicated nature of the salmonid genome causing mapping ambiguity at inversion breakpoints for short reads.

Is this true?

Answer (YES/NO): NO